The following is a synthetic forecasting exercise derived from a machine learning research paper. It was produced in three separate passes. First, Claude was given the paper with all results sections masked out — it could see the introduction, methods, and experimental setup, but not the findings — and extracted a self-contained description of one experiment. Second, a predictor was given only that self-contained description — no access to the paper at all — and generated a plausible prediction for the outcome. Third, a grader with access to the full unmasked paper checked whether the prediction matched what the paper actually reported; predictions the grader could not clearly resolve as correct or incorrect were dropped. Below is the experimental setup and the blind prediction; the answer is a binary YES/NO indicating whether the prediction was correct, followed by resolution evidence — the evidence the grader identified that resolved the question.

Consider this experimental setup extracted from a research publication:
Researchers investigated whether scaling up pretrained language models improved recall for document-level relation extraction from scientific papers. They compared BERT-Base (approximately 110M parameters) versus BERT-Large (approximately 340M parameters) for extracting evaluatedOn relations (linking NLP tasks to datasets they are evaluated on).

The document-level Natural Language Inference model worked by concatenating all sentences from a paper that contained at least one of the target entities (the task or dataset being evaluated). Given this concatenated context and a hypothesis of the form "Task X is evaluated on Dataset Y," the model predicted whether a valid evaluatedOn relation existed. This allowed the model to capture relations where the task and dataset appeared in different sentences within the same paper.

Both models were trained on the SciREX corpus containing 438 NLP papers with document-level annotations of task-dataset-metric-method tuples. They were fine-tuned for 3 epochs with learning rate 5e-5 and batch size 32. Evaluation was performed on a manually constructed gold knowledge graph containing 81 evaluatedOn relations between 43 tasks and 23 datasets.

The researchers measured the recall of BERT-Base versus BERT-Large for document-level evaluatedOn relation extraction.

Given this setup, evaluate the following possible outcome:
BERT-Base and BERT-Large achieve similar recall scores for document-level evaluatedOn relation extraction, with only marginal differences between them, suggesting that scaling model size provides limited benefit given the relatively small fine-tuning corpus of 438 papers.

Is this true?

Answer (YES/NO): YES